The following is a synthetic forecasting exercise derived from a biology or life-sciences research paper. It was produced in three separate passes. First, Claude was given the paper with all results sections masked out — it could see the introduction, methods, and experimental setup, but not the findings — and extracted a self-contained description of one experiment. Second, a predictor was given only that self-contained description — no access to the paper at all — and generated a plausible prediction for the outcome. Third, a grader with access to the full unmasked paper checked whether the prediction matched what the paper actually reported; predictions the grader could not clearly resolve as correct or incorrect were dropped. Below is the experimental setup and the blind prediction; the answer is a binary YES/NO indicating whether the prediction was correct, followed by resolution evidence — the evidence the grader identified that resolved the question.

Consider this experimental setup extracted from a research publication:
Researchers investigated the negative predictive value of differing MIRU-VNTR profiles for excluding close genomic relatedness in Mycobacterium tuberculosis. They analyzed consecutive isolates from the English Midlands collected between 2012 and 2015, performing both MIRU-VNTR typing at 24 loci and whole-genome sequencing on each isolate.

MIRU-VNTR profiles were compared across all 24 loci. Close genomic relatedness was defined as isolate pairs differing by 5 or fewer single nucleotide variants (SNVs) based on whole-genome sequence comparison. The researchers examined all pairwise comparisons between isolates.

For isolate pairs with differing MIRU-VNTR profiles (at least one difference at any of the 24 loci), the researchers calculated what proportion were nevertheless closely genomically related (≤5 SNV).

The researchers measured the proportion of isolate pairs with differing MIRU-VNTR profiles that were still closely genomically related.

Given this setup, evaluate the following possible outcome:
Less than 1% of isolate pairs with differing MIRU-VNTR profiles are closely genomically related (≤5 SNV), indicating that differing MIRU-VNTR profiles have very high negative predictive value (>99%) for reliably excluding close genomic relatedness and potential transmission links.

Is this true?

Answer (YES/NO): YES